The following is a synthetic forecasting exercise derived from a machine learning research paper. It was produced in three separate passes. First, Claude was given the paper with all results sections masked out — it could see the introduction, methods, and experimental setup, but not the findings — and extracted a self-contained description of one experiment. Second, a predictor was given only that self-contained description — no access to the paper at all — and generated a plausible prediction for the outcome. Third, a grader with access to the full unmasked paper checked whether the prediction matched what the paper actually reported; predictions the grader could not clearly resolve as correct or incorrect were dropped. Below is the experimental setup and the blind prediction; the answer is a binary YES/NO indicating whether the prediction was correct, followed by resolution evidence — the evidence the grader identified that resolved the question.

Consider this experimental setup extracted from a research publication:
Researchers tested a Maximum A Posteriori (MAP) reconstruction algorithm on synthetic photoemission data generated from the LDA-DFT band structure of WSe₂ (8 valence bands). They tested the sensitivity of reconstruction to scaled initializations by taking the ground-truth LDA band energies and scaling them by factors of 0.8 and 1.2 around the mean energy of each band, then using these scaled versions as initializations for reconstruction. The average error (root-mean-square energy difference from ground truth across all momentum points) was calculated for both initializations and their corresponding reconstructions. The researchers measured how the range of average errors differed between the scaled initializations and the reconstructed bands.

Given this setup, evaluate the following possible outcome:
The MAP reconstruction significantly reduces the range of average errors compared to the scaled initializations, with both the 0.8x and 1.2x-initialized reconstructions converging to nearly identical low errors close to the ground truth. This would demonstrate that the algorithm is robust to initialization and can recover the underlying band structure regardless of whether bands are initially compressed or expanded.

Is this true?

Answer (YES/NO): YES